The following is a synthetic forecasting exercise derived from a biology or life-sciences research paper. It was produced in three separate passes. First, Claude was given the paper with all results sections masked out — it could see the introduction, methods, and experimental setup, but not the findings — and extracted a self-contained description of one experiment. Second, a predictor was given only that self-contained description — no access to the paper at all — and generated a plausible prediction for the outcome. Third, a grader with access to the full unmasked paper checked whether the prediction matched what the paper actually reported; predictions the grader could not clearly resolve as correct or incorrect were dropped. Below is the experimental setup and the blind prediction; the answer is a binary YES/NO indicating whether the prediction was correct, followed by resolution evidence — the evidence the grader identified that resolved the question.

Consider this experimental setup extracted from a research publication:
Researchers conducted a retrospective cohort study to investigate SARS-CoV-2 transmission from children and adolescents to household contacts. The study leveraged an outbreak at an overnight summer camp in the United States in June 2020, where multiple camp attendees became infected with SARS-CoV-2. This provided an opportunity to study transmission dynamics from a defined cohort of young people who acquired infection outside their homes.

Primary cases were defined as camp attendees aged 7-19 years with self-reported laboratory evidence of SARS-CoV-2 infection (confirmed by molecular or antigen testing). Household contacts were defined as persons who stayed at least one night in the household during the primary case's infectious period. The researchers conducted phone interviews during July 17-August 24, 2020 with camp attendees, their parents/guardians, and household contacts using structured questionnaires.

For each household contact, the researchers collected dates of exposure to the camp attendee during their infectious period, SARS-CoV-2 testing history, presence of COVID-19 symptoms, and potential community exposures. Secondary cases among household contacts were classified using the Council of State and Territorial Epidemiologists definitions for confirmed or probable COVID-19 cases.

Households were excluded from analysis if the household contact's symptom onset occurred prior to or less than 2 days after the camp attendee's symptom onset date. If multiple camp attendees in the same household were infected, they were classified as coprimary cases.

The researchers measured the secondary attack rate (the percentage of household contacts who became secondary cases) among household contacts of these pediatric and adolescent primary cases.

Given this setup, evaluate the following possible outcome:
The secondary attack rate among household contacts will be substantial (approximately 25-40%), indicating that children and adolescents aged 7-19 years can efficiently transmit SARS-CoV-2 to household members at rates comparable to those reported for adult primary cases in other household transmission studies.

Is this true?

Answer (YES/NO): NO